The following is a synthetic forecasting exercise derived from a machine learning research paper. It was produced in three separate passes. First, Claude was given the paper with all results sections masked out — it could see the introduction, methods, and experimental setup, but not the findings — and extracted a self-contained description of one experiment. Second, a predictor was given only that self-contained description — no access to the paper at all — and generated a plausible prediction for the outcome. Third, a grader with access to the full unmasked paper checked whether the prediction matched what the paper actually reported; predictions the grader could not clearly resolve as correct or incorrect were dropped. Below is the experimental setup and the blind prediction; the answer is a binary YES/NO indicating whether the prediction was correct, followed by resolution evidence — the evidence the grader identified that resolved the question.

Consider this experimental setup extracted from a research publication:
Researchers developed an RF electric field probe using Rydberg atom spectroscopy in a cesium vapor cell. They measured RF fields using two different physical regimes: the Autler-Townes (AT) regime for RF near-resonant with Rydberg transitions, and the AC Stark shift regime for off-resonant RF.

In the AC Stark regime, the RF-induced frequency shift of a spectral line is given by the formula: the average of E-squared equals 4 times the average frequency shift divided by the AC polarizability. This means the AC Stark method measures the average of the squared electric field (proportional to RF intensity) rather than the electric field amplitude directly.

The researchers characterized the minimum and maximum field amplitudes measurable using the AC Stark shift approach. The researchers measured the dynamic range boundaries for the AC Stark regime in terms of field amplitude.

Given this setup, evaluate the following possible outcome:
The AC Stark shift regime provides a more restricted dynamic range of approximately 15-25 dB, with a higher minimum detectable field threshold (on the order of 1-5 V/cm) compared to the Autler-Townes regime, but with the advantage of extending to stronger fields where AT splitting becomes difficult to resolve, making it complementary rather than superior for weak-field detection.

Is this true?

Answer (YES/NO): NO